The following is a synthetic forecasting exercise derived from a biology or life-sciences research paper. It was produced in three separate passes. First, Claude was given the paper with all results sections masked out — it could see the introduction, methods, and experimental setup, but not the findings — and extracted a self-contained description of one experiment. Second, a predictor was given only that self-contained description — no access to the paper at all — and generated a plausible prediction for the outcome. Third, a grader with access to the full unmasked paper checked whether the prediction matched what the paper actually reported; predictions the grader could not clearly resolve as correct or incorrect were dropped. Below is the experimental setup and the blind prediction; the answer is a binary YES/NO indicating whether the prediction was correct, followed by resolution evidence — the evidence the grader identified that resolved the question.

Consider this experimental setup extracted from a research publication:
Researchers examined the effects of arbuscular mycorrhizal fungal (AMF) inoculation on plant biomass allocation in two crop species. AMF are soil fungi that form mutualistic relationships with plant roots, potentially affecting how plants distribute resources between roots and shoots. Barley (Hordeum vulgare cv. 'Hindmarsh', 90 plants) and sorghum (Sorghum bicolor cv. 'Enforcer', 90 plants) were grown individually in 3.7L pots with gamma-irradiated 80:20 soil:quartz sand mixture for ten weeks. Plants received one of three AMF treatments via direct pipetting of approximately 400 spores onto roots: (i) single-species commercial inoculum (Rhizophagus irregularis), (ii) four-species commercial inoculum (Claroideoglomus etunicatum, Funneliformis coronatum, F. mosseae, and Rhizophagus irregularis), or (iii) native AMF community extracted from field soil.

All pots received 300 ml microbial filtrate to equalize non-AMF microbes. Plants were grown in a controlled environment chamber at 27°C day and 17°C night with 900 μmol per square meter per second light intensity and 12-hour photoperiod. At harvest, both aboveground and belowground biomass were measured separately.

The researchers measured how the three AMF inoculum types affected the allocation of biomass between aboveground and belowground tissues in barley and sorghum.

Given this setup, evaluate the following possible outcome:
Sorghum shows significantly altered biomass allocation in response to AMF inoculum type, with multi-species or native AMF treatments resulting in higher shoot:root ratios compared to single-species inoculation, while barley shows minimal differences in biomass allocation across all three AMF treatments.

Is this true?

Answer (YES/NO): NO